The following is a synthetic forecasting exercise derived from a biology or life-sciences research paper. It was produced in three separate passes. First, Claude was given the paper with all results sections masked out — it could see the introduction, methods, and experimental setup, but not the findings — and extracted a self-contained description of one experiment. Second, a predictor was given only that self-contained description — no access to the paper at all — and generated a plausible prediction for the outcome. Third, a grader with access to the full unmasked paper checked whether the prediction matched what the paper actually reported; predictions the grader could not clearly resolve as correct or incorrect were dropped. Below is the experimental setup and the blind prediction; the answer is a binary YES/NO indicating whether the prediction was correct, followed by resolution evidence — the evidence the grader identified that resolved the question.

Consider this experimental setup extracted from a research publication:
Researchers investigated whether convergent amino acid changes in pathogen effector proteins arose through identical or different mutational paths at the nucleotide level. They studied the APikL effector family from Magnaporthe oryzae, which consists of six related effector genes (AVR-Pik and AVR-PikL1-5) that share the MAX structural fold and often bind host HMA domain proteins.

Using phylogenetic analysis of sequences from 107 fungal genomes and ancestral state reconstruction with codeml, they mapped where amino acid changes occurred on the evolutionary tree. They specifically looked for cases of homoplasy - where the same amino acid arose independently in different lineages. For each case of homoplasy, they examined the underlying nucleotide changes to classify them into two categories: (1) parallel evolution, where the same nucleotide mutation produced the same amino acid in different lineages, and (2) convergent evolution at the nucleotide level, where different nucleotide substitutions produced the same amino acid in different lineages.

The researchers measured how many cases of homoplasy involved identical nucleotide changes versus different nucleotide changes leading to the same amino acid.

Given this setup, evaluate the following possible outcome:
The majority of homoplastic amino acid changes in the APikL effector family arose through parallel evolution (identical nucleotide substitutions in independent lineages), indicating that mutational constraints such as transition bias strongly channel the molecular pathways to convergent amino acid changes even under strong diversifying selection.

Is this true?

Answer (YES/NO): NO